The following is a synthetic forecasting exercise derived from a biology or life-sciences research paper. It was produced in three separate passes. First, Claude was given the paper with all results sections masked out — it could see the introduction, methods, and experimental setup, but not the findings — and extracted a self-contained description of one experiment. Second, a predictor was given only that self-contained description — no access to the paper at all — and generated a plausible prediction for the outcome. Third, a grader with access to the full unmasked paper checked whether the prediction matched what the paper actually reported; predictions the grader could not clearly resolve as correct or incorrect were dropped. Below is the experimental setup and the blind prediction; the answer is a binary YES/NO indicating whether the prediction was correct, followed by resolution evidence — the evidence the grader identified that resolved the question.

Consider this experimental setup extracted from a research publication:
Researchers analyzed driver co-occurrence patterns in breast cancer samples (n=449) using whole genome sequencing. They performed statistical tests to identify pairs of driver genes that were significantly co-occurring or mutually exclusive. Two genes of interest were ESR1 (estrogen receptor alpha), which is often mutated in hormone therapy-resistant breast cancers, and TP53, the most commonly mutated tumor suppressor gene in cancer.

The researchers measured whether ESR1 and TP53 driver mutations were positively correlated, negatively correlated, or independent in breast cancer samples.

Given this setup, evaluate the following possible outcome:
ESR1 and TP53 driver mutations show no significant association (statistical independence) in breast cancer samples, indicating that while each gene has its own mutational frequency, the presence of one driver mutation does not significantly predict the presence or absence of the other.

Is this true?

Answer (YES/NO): NO